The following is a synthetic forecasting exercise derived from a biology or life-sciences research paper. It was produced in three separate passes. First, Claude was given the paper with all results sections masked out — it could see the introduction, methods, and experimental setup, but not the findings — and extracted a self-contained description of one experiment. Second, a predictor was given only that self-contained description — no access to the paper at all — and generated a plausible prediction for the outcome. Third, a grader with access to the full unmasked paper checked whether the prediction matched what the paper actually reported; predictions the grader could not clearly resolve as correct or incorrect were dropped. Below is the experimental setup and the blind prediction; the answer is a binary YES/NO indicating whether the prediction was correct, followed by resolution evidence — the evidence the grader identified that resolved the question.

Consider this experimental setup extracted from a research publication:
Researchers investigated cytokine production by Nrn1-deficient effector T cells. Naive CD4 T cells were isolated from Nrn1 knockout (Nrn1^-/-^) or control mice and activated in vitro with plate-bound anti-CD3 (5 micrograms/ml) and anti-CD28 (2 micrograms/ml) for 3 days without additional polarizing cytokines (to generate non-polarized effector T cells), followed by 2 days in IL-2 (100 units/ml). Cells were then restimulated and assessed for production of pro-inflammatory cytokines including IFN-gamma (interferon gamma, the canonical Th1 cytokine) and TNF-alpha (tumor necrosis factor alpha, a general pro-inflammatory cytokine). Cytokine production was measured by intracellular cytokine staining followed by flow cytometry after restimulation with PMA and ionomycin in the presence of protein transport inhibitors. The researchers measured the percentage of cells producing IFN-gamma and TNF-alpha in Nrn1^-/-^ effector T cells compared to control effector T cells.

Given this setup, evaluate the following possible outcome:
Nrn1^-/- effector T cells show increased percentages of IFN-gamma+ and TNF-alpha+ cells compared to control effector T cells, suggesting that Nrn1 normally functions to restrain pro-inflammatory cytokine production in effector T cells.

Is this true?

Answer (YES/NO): YES